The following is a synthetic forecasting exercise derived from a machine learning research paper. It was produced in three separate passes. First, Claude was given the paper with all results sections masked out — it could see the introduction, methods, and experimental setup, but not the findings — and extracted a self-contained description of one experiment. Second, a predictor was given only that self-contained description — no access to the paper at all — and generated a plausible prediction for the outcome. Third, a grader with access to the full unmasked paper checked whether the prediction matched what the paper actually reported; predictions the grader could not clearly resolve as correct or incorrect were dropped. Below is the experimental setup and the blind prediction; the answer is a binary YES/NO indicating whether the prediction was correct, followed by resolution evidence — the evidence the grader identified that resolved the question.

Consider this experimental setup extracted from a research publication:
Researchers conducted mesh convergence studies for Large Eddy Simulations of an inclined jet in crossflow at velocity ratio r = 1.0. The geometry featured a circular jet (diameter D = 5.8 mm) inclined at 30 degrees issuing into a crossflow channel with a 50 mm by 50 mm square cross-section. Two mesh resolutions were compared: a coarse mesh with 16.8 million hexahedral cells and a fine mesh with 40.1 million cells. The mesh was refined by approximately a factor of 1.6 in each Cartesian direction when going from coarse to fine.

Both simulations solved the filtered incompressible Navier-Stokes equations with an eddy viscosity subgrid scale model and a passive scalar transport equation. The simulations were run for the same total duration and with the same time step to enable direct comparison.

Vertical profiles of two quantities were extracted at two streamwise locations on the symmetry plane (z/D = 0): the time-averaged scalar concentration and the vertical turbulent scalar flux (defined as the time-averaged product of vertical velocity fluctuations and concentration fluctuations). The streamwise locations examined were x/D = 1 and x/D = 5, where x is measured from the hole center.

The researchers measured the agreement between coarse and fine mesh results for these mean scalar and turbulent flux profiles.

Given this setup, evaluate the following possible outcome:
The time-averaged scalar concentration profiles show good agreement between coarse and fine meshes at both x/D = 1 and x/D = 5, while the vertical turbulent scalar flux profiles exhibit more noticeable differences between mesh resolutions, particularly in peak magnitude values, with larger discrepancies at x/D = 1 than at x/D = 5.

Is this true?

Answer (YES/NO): NO